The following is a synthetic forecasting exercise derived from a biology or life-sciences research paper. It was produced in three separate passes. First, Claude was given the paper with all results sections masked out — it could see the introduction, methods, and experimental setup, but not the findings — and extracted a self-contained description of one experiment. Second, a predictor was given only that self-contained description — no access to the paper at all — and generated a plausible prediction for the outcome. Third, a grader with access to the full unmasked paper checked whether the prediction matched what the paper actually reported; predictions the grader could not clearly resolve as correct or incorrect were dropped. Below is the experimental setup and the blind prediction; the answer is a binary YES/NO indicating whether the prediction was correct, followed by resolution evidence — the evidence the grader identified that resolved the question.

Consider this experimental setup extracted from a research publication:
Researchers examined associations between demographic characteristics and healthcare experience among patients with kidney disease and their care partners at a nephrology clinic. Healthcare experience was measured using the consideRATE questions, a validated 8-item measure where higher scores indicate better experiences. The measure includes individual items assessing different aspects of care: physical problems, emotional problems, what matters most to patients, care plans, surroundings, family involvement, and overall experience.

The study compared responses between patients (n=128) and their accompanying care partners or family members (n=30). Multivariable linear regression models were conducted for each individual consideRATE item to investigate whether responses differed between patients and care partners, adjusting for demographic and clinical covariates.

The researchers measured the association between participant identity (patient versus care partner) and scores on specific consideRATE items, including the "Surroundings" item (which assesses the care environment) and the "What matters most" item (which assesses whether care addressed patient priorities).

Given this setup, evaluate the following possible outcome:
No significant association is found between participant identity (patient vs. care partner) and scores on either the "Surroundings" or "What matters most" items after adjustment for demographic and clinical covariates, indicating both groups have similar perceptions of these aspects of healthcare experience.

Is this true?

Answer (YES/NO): NO